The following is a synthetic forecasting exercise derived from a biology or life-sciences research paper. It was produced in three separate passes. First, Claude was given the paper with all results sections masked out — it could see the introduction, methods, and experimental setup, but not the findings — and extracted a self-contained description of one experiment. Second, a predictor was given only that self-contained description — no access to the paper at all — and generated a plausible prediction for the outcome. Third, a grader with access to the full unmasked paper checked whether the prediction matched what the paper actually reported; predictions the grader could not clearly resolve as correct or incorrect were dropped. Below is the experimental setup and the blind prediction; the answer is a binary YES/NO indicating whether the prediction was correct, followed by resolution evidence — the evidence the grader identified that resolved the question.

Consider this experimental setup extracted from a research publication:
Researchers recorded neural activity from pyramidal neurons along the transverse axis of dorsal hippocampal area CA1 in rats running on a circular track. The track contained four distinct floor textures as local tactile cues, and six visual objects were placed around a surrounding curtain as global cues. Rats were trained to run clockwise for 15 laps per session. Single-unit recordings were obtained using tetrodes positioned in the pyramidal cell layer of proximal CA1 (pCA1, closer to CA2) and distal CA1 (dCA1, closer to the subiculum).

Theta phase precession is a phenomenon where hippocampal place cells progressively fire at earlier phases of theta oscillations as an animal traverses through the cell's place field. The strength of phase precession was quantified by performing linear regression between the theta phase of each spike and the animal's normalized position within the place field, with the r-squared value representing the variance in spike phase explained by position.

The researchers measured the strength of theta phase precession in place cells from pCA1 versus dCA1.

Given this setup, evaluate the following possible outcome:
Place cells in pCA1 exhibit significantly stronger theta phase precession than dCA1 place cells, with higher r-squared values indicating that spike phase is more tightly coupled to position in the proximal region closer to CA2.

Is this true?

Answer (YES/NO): NO